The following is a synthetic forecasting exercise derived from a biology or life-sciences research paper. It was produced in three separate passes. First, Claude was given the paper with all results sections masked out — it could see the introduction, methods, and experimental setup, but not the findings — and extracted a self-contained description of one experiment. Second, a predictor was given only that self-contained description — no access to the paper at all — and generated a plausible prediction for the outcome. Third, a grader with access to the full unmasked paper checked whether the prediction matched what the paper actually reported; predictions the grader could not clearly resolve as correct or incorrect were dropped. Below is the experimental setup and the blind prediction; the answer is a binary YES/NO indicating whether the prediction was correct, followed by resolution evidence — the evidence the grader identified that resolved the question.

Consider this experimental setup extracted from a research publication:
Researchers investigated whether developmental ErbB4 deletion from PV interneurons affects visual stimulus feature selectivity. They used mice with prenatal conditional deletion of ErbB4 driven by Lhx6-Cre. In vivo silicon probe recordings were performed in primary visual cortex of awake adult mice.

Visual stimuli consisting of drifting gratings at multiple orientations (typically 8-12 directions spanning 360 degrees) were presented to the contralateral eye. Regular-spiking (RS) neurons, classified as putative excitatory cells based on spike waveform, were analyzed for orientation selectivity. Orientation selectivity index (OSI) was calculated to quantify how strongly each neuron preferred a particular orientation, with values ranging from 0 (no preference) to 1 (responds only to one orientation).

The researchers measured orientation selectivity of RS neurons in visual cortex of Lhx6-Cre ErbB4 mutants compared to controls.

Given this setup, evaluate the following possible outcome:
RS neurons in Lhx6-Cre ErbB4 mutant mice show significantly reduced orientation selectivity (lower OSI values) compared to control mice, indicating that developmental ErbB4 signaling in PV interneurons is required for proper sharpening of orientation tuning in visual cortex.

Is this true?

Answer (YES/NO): NO